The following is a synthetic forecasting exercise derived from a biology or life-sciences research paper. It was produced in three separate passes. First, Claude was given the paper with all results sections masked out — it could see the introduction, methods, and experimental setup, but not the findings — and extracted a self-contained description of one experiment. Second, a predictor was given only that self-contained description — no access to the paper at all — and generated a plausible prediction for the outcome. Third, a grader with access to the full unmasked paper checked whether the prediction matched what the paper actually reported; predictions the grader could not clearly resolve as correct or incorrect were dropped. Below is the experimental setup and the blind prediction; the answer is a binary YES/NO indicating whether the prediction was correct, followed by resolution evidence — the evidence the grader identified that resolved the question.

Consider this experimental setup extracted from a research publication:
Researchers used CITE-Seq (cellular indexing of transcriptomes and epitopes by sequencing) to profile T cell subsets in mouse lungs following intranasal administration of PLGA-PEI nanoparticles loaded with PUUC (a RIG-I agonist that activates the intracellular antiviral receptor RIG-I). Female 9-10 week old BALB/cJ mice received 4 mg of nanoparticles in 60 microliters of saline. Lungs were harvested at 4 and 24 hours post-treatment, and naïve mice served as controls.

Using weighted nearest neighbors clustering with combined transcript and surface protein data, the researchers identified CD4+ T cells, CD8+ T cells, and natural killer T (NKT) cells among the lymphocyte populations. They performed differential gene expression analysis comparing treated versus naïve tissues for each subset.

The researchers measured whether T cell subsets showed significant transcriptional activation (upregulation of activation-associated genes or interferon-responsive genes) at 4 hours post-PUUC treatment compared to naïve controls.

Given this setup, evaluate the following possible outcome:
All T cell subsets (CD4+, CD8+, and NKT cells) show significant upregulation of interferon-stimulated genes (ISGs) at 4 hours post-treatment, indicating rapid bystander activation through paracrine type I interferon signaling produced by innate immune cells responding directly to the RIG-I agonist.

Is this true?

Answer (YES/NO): NO